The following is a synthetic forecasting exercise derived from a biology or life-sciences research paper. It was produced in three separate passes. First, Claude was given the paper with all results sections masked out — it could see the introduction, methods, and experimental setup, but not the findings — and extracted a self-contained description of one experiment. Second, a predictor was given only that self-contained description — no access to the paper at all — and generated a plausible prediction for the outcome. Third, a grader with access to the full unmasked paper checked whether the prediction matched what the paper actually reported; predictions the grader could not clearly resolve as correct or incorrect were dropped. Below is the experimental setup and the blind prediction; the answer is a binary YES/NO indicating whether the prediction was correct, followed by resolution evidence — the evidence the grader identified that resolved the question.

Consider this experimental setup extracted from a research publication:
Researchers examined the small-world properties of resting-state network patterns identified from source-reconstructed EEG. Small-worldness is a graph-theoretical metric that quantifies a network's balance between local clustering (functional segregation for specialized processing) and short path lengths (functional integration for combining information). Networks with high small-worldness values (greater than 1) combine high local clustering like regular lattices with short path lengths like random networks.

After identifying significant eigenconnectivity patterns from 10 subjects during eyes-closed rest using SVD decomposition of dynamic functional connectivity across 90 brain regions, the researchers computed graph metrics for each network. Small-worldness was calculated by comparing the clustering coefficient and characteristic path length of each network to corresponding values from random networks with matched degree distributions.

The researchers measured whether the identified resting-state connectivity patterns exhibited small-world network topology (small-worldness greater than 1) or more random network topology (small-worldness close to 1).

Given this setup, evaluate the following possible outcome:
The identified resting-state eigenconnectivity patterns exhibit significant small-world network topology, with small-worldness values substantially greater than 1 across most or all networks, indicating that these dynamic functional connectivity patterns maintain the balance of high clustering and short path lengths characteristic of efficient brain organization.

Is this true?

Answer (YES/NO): YES